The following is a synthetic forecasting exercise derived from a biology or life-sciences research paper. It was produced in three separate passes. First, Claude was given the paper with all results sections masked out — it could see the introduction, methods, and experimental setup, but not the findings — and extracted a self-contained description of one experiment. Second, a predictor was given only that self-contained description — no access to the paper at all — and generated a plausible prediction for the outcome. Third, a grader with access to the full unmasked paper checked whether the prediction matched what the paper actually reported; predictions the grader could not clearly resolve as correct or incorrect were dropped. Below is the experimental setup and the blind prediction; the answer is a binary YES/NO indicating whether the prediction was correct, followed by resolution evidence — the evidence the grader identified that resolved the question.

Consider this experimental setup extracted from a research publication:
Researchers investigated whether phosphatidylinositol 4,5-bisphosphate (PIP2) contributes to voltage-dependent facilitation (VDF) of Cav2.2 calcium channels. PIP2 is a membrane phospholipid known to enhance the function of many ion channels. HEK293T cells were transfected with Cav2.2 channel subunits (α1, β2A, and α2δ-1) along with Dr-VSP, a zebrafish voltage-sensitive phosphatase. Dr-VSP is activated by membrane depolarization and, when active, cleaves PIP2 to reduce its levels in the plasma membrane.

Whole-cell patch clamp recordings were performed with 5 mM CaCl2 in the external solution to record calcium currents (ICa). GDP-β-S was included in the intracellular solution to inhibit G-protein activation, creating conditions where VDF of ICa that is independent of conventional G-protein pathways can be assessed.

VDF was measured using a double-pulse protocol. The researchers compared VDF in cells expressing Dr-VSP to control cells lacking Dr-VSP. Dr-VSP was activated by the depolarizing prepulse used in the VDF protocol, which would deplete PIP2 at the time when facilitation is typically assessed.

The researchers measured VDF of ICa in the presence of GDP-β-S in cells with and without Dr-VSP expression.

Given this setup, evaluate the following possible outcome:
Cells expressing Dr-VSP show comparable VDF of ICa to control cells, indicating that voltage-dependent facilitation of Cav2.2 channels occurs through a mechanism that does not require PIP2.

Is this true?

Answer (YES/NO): NO